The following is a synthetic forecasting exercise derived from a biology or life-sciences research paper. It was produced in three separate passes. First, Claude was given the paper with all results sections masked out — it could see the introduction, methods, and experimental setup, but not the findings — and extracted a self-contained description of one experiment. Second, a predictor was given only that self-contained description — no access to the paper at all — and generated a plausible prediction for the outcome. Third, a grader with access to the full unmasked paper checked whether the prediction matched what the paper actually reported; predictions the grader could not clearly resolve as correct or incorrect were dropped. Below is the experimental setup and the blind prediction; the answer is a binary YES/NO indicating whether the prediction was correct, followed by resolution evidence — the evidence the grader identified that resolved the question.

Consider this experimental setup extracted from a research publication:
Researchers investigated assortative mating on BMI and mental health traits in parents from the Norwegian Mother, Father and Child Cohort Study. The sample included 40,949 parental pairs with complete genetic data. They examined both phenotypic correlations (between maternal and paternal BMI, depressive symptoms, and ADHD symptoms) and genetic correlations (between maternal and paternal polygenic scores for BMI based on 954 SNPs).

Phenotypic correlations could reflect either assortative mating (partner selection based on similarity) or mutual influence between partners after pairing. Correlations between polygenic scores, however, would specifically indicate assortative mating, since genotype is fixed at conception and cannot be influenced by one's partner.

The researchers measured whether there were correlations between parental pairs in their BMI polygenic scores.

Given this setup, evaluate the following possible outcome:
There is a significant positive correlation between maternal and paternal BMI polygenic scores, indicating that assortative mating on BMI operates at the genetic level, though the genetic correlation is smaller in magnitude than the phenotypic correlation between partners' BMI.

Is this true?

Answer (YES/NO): YES